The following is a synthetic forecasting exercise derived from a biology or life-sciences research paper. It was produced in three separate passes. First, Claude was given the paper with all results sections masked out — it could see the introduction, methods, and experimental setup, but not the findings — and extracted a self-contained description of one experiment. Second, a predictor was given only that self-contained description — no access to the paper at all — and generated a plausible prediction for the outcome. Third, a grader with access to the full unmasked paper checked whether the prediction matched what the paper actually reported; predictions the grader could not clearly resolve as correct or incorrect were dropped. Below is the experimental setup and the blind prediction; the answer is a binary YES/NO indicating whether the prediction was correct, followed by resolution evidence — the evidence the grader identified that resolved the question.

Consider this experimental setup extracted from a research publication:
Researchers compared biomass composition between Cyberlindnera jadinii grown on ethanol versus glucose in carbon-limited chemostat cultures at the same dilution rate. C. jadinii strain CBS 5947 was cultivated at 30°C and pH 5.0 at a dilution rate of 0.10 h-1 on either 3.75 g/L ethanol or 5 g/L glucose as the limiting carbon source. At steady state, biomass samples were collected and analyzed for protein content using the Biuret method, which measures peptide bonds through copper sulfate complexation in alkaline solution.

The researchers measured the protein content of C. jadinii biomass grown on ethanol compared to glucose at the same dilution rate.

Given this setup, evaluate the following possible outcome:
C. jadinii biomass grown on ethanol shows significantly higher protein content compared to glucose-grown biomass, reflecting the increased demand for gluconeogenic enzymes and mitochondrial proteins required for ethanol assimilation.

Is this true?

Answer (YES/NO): YES